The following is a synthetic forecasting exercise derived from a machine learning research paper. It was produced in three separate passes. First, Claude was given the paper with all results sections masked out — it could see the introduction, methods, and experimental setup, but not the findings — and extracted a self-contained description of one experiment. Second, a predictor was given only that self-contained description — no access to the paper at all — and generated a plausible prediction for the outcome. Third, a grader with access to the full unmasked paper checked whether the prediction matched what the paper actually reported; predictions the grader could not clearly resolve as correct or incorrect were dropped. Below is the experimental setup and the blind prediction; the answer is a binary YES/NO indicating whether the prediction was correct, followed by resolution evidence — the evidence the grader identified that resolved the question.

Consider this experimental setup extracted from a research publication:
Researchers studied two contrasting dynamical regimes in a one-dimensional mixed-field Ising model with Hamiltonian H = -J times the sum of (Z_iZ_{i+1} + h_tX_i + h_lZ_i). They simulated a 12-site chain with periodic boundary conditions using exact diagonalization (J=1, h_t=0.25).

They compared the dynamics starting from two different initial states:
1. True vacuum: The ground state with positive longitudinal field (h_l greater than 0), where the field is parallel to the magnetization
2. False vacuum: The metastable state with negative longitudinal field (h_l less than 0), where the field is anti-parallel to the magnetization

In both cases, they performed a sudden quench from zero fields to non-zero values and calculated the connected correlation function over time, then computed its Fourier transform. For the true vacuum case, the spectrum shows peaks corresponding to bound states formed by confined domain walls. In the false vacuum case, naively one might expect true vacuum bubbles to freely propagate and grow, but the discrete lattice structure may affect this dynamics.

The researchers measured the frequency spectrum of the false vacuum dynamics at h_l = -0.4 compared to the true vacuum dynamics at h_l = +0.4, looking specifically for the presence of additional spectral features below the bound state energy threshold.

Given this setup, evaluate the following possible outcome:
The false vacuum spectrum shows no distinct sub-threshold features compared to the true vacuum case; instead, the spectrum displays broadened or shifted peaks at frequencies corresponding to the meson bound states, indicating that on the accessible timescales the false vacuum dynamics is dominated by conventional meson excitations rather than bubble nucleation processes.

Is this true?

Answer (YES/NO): NO